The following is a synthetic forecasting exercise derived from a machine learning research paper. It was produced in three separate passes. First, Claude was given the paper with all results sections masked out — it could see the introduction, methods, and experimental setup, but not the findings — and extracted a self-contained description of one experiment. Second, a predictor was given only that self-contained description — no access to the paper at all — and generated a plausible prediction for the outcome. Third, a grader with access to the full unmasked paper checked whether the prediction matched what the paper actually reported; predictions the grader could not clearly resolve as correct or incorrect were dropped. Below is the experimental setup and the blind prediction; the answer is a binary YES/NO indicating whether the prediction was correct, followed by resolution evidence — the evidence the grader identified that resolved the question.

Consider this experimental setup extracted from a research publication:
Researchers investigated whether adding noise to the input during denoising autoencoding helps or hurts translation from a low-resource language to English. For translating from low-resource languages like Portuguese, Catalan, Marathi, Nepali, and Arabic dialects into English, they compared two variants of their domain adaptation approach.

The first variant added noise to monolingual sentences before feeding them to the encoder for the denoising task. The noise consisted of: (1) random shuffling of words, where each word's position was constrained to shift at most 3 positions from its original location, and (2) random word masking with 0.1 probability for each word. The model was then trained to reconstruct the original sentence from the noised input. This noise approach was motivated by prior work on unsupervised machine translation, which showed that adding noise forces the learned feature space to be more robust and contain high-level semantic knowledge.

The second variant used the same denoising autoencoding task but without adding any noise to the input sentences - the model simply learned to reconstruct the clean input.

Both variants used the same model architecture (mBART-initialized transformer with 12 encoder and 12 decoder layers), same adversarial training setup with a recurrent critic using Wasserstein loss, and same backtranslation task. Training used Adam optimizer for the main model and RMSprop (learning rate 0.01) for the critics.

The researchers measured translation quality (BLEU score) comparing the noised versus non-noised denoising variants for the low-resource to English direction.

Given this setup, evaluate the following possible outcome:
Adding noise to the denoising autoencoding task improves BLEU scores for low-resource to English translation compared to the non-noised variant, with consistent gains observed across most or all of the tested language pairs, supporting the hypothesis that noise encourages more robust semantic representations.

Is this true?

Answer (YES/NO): NO